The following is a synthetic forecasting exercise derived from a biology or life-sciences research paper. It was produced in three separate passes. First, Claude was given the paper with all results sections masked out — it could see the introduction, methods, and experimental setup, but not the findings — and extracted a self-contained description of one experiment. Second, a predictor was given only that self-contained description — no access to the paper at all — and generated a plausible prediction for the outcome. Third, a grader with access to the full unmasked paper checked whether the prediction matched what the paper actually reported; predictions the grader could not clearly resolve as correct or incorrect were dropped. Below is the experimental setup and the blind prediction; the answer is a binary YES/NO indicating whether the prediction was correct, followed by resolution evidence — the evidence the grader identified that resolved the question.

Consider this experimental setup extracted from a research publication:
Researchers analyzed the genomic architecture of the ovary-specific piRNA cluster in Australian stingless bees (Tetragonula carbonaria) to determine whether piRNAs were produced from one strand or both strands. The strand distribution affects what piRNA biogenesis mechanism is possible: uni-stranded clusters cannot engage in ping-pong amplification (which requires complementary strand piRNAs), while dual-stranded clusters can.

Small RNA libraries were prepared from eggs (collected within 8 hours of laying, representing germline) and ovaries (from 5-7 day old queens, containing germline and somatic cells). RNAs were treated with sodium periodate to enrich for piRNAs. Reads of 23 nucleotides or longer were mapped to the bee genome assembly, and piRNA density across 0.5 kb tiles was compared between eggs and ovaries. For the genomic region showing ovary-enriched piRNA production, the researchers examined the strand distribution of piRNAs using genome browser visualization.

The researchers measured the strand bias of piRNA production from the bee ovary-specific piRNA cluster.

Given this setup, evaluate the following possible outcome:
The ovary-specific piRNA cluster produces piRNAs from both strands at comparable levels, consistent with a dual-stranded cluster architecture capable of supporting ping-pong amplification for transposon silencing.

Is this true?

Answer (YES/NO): NO